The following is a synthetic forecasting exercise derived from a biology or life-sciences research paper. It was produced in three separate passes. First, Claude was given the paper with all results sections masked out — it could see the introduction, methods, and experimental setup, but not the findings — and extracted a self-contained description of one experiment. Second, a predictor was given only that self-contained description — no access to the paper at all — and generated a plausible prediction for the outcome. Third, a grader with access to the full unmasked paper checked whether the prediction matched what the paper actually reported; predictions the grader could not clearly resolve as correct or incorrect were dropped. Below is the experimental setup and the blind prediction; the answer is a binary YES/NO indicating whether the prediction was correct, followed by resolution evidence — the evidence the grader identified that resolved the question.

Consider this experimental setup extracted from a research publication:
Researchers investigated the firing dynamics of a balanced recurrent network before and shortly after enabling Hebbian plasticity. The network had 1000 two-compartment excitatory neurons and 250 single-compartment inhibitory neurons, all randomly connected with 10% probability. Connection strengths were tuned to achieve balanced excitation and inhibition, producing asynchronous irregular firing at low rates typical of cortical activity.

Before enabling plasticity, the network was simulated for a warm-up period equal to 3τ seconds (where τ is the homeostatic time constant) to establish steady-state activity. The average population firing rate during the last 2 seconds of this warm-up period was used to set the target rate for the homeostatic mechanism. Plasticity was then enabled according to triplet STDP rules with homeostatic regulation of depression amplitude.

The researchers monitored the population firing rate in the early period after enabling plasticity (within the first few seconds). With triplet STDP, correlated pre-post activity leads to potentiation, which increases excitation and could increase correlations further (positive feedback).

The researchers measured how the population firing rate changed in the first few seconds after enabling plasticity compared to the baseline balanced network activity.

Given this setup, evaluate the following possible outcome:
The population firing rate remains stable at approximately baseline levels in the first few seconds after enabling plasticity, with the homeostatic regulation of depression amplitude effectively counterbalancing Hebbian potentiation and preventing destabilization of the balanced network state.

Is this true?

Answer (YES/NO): YES